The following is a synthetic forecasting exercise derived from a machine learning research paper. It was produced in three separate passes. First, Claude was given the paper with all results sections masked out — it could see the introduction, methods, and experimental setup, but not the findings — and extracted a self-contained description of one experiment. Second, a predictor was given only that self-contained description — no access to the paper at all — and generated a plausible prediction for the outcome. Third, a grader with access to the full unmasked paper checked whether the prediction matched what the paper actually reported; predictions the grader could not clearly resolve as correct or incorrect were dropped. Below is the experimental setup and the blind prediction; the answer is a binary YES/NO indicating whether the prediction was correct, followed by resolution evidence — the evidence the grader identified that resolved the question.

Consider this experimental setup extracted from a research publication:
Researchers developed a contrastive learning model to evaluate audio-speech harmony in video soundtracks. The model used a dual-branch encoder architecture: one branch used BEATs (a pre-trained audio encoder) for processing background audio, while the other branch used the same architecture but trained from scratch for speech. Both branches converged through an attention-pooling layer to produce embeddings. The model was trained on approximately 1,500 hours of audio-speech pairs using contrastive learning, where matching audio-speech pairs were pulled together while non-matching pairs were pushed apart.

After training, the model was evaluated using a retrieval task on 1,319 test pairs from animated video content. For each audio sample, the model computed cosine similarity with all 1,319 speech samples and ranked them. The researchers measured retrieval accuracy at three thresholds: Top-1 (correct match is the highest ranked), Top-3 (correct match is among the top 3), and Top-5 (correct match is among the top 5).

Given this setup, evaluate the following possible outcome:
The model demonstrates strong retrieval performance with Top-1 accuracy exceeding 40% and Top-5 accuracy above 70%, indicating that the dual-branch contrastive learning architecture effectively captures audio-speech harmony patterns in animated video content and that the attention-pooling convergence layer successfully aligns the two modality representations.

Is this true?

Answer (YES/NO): YES